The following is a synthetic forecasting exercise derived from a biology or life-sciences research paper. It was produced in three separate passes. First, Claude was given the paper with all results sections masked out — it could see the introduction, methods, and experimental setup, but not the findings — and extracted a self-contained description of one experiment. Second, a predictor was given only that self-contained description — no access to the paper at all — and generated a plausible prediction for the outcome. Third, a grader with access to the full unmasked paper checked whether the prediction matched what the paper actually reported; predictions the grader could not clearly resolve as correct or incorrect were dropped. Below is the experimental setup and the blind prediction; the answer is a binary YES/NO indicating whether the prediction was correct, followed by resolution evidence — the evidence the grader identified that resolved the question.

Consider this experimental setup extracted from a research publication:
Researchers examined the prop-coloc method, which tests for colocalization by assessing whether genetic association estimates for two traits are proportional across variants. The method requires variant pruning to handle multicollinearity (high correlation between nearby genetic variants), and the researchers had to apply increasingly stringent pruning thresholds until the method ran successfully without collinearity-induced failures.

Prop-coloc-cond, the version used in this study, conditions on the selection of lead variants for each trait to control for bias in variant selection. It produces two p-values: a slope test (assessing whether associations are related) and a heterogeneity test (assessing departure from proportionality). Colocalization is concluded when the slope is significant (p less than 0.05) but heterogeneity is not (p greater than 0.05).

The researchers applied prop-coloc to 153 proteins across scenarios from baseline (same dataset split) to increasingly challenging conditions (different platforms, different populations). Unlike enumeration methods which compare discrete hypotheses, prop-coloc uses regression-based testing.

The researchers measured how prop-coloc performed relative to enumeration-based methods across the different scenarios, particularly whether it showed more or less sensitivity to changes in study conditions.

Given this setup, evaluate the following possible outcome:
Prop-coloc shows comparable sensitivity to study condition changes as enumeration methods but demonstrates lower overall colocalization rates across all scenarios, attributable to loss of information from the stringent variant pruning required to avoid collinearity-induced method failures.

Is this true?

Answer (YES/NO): NO